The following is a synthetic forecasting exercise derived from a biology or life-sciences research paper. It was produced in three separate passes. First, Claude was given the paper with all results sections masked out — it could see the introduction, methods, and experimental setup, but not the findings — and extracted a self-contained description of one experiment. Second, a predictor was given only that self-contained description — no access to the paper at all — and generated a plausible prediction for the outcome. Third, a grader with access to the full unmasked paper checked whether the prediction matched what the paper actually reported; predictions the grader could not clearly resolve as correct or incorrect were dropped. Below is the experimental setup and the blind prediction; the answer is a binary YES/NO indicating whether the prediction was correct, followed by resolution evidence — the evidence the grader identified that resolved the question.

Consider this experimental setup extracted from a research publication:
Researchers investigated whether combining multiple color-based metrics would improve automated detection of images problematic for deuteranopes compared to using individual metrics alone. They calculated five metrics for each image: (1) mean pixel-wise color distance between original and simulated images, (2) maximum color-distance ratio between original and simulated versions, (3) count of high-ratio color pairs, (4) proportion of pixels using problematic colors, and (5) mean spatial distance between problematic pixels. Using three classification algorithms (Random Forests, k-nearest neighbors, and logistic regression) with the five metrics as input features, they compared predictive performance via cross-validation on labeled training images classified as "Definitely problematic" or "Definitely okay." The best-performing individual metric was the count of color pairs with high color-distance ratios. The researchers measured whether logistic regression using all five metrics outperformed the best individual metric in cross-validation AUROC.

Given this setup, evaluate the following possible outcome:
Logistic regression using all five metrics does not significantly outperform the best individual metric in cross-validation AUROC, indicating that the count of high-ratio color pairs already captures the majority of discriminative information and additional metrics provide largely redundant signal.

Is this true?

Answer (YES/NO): NO